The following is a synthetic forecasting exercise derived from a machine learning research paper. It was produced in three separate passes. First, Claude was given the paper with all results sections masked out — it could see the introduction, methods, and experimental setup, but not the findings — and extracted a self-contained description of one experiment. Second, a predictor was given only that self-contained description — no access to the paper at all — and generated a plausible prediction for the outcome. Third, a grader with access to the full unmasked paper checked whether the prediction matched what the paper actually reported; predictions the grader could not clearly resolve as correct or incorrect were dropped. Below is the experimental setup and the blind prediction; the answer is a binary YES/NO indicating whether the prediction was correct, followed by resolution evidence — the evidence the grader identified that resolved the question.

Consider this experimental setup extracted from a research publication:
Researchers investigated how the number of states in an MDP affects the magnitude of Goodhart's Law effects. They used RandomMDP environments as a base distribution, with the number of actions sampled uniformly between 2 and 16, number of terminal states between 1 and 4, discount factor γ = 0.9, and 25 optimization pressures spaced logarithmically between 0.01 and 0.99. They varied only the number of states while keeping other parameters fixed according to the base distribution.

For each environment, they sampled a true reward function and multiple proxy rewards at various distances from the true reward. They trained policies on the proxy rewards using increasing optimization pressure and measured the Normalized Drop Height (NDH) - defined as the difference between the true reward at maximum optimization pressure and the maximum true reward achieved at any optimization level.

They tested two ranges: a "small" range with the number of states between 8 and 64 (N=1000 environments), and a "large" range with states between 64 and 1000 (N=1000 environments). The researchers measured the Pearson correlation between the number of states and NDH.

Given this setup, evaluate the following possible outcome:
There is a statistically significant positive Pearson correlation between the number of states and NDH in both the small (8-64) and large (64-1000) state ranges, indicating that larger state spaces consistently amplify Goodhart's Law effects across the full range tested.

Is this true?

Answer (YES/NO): NO